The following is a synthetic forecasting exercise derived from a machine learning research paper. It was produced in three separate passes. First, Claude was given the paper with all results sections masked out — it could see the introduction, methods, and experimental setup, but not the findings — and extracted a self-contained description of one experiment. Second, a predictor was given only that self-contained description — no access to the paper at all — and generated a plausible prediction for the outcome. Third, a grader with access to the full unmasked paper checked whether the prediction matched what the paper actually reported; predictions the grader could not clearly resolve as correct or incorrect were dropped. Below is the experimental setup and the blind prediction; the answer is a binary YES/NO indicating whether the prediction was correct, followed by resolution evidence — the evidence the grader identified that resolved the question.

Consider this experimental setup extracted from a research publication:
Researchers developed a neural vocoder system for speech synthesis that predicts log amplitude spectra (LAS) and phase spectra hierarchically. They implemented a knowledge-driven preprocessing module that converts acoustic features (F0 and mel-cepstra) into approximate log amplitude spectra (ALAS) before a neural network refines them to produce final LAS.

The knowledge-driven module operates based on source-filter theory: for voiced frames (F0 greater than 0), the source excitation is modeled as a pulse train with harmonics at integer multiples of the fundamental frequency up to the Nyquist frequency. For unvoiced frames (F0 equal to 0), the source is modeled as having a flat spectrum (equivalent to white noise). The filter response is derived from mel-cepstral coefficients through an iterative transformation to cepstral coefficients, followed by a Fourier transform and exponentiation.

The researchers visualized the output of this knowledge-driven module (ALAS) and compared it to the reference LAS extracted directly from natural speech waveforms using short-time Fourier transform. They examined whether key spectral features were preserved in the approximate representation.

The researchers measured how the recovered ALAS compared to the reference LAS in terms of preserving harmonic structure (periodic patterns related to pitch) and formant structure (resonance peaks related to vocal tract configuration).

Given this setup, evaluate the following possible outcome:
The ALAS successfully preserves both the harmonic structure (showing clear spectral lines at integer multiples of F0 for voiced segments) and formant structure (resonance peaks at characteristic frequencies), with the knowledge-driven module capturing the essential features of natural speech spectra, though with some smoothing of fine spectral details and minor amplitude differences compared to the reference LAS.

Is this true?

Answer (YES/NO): YES